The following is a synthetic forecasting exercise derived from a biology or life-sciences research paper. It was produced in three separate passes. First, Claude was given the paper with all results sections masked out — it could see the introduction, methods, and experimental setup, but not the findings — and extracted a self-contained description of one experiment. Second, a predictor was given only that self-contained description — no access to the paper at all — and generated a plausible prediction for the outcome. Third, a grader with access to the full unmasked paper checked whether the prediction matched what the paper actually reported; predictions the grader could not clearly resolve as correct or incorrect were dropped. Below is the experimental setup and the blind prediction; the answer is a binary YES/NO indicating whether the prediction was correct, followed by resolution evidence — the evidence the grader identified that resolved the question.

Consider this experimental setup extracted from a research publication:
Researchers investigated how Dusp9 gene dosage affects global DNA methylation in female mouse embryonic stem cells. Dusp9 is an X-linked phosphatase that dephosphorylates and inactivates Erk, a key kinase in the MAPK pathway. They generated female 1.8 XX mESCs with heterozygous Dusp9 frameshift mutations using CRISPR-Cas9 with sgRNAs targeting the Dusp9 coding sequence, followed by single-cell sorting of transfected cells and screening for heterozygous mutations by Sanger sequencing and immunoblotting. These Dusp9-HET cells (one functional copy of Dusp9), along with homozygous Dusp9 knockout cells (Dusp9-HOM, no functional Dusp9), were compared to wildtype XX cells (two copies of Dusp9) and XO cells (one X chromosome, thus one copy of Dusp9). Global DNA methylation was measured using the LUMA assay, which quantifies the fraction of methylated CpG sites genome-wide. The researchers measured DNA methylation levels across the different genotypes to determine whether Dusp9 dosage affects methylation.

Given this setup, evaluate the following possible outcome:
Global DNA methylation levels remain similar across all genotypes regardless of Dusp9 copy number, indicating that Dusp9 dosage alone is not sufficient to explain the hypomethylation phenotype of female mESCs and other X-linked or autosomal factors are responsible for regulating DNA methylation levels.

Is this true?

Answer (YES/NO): NO